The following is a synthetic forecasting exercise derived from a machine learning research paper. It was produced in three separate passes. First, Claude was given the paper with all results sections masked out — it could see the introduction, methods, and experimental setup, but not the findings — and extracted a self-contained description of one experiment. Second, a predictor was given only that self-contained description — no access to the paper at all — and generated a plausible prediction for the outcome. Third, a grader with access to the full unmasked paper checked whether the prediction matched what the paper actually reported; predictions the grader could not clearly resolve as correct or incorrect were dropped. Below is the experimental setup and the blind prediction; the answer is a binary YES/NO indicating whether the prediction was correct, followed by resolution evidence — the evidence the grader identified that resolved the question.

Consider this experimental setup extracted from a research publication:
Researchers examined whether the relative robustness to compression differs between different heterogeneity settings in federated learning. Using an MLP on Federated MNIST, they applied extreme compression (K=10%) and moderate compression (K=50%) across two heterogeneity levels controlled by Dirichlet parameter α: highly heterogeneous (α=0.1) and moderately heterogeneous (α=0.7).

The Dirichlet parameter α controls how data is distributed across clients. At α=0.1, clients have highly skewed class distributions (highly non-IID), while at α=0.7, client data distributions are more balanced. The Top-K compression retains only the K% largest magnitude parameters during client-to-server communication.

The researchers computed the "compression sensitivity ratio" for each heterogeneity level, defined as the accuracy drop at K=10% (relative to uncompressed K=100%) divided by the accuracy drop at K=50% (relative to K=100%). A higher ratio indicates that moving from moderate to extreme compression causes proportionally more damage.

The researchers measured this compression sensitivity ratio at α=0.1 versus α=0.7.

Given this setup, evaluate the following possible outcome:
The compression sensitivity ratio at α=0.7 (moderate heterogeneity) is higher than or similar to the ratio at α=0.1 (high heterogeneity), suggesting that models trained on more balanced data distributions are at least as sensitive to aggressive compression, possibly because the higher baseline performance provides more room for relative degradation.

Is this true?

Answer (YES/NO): NO